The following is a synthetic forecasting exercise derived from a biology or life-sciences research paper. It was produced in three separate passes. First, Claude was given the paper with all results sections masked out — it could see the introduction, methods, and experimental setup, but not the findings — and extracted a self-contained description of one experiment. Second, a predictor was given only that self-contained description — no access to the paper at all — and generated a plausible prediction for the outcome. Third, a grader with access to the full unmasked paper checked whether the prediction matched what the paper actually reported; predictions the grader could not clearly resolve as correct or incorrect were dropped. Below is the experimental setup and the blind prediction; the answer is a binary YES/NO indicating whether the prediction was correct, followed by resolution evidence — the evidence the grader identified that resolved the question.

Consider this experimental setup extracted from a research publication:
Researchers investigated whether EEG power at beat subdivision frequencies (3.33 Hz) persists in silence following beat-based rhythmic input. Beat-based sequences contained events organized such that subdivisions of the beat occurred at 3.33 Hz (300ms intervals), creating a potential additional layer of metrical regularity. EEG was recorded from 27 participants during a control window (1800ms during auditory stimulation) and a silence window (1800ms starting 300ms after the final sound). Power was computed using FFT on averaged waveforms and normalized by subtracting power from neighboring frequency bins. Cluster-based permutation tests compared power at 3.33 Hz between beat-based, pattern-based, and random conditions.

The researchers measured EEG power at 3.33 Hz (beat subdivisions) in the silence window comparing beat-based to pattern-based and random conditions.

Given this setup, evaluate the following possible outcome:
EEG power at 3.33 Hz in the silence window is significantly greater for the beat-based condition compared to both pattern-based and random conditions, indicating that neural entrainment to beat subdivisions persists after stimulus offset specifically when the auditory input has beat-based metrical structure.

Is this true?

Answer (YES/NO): NO